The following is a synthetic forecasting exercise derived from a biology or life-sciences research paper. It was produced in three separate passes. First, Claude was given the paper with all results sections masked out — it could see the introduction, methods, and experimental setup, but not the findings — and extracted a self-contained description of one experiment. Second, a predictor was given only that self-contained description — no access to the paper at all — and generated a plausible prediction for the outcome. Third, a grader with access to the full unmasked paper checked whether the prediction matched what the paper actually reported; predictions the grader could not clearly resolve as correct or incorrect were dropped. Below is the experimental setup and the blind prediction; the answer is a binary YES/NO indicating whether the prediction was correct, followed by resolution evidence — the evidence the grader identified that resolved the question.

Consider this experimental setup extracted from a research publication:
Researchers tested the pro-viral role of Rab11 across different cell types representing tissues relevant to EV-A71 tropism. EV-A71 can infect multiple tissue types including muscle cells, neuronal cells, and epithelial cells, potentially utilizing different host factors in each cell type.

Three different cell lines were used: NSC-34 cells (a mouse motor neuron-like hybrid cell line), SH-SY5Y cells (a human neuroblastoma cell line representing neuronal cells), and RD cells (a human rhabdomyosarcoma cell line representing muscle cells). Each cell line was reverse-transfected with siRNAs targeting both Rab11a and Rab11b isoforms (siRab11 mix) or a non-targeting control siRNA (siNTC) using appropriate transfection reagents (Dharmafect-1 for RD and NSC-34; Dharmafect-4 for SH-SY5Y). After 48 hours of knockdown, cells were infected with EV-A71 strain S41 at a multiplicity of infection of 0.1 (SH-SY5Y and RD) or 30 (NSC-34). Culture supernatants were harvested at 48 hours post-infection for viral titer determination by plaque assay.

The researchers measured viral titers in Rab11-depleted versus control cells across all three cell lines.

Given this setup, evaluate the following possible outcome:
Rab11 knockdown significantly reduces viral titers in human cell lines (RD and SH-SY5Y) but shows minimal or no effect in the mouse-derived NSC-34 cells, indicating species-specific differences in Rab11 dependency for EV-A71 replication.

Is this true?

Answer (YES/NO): NO